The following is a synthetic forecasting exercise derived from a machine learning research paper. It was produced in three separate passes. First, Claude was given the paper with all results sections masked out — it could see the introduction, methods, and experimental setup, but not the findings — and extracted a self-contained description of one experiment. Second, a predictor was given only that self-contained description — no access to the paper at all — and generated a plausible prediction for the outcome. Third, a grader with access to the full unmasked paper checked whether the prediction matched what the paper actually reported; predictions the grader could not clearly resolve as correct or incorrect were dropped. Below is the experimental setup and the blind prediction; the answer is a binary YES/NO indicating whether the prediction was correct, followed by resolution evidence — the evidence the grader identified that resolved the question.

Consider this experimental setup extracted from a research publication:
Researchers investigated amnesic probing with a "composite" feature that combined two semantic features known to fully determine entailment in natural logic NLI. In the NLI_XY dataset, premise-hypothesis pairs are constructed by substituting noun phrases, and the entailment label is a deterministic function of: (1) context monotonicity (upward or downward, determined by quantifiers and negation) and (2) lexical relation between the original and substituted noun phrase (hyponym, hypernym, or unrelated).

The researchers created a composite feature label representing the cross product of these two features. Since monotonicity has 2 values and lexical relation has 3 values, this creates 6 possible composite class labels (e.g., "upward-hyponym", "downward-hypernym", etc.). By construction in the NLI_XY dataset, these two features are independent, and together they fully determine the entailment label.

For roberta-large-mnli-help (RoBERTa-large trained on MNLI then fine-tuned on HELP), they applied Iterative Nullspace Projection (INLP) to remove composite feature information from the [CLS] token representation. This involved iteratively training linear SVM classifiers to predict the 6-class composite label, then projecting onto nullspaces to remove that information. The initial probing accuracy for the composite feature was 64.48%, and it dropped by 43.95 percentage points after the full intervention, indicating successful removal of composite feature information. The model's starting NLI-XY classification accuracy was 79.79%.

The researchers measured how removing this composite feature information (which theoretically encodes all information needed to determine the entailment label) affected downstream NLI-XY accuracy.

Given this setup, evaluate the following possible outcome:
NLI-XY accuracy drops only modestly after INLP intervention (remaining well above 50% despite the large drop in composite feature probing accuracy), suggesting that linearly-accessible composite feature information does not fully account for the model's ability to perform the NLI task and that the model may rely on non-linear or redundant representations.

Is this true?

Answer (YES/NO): NO